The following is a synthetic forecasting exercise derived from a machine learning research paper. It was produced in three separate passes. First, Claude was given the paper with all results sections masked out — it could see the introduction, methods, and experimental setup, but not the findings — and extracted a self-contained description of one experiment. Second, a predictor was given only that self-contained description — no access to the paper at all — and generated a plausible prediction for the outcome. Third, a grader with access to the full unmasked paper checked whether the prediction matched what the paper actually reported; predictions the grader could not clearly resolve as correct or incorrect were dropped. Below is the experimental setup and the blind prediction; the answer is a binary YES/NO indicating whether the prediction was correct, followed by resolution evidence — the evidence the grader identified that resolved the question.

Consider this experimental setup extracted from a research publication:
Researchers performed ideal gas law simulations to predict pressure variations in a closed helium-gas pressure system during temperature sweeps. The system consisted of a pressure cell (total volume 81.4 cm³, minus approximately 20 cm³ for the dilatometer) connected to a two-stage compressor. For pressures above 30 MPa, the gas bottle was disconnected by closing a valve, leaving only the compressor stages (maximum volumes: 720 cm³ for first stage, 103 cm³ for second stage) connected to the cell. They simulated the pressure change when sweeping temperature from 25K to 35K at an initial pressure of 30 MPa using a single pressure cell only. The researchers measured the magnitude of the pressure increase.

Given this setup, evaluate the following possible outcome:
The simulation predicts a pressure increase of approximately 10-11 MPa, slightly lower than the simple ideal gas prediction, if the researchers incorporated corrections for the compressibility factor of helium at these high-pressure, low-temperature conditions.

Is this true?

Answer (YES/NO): NO